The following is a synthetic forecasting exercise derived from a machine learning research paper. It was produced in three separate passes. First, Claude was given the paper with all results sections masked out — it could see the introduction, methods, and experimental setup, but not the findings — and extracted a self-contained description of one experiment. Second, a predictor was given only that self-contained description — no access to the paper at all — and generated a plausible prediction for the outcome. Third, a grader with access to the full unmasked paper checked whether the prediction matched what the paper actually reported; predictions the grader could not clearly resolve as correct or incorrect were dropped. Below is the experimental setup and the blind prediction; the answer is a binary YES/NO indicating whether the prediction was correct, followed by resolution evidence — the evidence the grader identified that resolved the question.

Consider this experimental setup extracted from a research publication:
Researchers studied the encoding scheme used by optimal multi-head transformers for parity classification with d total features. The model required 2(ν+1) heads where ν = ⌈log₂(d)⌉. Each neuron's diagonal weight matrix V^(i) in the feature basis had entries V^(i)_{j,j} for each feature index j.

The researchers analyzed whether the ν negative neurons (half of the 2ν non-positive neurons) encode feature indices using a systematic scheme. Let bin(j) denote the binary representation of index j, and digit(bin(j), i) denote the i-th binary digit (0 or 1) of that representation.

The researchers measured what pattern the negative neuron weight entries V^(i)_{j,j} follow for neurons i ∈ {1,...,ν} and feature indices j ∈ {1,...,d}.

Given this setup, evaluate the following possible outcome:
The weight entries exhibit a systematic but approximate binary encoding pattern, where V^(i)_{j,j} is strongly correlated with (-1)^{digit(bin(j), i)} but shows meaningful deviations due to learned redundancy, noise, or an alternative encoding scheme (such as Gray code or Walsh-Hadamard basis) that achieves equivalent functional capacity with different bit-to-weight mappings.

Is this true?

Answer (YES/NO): NO